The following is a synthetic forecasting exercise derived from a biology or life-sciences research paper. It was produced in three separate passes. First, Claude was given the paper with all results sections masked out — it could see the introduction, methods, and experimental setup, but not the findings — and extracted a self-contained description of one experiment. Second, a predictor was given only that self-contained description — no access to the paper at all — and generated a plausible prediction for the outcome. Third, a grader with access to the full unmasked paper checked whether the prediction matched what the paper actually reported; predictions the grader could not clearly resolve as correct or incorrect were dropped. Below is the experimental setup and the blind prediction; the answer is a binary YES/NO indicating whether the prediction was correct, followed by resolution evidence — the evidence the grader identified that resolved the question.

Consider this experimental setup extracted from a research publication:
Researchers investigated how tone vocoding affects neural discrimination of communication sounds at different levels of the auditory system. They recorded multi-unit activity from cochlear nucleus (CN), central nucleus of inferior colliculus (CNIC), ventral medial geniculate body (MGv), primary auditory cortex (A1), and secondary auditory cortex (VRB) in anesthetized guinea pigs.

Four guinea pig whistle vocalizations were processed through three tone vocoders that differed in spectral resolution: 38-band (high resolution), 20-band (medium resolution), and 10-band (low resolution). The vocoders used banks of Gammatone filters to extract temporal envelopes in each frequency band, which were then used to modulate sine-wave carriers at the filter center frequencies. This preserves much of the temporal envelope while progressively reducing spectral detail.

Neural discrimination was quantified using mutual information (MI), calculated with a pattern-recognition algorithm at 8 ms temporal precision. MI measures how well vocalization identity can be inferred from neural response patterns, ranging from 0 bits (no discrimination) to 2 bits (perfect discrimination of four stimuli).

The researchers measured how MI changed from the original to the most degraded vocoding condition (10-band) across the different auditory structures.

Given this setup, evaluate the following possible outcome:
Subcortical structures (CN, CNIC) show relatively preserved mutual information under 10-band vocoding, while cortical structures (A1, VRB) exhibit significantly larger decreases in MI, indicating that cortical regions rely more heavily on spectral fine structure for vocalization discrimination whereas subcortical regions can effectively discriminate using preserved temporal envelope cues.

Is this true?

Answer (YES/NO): NO